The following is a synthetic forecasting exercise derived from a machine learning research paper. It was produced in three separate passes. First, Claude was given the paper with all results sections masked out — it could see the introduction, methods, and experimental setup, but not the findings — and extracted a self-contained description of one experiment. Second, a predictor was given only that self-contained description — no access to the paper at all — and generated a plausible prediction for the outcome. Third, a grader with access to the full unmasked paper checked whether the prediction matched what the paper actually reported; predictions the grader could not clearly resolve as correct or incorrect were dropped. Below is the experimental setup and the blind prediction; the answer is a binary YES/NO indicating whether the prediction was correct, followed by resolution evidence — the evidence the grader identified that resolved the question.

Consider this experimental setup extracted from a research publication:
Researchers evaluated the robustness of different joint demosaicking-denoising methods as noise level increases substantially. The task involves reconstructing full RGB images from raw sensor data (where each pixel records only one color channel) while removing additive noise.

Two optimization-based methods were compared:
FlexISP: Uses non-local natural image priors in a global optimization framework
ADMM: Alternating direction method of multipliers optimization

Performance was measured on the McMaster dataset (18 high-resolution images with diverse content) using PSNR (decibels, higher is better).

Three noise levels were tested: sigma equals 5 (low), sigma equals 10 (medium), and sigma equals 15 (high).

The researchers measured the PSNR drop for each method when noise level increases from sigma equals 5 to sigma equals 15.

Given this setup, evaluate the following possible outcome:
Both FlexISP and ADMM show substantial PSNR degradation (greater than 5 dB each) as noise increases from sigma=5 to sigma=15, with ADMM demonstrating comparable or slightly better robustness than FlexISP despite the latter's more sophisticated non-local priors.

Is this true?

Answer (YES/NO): NO